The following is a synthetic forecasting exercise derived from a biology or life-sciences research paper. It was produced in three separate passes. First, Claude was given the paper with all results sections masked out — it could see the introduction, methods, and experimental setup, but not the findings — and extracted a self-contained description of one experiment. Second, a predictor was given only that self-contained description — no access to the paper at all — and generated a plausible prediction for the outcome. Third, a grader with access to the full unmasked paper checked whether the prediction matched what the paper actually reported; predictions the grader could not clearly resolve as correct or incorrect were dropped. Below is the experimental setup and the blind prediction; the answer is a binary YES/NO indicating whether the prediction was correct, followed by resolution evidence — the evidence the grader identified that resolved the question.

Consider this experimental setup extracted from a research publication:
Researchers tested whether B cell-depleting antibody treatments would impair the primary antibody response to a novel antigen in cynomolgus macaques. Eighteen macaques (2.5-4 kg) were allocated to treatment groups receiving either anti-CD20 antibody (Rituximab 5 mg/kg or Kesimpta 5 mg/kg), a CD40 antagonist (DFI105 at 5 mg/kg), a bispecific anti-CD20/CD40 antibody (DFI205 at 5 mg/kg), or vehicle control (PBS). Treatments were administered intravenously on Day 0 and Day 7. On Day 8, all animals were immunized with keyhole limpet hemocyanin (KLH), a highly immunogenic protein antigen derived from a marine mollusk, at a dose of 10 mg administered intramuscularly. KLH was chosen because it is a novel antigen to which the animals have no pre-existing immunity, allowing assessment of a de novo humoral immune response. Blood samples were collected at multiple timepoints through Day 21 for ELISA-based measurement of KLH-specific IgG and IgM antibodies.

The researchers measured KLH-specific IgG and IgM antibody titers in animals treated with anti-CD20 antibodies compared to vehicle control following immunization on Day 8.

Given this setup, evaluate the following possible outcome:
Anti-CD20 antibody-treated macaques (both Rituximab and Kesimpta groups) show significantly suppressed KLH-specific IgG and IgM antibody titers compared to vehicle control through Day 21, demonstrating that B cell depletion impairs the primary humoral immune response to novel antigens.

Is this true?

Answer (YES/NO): NO